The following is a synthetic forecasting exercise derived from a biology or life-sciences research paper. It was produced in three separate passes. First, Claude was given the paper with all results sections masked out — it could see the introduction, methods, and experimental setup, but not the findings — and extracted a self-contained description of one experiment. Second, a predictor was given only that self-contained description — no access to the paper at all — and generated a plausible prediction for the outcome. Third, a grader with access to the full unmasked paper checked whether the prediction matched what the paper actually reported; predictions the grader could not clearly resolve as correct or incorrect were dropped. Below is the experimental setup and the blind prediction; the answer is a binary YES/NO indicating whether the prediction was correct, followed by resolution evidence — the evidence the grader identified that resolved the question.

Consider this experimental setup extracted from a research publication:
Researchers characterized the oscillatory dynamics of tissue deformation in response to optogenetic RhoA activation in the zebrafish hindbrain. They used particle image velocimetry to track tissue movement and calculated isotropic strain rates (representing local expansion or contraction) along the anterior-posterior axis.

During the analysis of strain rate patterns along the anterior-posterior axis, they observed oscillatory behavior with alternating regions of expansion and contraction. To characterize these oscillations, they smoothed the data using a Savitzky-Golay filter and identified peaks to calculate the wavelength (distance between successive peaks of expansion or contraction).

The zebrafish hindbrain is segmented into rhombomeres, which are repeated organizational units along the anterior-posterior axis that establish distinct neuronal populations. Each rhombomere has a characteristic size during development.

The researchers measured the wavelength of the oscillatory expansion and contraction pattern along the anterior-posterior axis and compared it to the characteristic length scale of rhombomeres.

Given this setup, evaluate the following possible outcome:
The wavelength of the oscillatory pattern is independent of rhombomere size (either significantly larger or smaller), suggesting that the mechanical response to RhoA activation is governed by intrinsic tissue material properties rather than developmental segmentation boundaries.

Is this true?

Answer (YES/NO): NO